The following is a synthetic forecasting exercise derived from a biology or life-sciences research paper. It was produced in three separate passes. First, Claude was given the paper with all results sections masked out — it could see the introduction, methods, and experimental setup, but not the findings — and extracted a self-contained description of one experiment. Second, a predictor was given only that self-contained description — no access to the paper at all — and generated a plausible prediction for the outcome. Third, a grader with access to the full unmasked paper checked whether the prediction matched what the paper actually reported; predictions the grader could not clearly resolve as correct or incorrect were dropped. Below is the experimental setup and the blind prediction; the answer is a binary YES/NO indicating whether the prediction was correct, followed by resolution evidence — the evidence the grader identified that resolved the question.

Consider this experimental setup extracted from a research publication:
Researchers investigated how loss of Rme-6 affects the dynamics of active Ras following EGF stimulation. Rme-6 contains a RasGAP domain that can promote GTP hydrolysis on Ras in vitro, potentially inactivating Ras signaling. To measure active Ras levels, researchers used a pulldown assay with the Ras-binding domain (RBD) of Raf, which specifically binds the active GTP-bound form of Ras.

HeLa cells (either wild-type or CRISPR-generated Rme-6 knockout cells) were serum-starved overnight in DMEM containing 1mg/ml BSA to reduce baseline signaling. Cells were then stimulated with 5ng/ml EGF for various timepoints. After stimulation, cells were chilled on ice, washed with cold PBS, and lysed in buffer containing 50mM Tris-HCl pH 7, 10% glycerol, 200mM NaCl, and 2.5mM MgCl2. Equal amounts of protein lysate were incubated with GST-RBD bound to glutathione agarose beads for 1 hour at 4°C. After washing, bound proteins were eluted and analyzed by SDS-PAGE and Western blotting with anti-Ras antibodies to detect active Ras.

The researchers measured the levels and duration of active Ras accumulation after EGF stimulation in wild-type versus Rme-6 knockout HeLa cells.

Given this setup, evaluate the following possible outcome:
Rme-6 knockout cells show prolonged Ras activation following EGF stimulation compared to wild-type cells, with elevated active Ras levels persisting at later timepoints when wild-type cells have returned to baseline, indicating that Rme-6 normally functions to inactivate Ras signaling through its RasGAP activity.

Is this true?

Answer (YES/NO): NO